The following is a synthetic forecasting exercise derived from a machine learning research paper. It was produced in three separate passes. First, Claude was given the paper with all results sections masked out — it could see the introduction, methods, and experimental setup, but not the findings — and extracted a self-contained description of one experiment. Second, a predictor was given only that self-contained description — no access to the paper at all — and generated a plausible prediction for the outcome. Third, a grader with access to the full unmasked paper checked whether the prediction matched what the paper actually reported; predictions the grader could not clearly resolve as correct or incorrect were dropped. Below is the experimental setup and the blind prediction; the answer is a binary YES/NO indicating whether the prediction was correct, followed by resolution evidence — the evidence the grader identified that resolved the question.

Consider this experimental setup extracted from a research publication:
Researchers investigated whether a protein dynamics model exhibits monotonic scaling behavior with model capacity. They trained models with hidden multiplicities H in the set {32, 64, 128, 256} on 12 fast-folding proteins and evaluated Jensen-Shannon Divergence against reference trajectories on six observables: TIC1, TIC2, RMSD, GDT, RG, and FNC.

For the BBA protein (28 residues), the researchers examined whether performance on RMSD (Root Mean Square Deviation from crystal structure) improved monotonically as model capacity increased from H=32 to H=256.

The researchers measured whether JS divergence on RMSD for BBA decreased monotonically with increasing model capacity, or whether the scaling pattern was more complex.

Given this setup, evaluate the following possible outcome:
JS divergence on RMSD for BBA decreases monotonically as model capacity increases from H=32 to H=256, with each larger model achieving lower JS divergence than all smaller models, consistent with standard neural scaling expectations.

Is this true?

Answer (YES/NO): NO